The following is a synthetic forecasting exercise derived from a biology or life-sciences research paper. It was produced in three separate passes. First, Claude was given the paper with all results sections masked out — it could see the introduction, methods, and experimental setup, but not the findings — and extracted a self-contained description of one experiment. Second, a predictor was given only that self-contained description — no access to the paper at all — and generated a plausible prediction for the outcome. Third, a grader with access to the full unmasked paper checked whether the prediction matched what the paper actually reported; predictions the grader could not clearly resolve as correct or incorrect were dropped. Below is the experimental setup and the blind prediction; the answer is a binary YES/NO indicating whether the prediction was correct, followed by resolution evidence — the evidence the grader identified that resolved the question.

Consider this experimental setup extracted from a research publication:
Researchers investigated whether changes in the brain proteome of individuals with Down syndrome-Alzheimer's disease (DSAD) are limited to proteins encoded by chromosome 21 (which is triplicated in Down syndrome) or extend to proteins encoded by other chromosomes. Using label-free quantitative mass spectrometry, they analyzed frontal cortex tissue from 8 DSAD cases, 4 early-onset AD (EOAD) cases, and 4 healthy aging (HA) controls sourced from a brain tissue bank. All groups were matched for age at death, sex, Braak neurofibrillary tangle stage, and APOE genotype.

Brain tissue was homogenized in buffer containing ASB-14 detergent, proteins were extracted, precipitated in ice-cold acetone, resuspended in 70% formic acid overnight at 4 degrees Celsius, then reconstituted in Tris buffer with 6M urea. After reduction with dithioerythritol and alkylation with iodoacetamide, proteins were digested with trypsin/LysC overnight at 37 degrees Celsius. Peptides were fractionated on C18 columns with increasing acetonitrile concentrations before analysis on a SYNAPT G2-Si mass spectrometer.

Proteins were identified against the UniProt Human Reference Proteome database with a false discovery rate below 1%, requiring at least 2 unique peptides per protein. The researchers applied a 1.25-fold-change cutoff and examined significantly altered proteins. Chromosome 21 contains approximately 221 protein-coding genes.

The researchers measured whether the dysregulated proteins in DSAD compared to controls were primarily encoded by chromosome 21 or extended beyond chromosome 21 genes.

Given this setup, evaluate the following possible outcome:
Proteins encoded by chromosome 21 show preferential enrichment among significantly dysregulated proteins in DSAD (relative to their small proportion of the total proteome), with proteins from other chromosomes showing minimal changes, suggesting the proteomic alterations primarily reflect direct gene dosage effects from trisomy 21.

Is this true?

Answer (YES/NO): NO